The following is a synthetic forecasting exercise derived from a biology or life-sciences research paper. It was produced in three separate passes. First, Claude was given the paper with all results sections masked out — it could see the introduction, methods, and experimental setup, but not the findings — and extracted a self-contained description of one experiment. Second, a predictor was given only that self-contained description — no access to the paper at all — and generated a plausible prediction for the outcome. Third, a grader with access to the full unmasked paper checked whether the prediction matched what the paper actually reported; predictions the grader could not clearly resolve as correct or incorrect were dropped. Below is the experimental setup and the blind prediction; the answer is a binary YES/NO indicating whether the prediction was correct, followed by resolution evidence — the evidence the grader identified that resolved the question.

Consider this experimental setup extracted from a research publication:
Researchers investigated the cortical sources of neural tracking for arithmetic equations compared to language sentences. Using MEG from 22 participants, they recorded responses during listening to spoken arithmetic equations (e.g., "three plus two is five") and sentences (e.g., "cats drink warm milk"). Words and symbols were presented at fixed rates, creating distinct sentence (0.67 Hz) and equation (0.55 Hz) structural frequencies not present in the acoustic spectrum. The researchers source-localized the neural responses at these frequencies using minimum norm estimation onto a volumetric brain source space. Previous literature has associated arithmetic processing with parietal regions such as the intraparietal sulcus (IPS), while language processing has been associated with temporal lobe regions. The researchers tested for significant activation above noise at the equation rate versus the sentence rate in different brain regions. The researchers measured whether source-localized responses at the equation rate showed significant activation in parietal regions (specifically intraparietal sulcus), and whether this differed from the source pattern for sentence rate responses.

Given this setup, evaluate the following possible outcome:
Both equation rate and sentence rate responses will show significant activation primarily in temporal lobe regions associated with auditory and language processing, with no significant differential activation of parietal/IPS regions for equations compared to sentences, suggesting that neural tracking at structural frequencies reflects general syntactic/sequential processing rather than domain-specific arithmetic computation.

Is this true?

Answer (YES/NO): NO